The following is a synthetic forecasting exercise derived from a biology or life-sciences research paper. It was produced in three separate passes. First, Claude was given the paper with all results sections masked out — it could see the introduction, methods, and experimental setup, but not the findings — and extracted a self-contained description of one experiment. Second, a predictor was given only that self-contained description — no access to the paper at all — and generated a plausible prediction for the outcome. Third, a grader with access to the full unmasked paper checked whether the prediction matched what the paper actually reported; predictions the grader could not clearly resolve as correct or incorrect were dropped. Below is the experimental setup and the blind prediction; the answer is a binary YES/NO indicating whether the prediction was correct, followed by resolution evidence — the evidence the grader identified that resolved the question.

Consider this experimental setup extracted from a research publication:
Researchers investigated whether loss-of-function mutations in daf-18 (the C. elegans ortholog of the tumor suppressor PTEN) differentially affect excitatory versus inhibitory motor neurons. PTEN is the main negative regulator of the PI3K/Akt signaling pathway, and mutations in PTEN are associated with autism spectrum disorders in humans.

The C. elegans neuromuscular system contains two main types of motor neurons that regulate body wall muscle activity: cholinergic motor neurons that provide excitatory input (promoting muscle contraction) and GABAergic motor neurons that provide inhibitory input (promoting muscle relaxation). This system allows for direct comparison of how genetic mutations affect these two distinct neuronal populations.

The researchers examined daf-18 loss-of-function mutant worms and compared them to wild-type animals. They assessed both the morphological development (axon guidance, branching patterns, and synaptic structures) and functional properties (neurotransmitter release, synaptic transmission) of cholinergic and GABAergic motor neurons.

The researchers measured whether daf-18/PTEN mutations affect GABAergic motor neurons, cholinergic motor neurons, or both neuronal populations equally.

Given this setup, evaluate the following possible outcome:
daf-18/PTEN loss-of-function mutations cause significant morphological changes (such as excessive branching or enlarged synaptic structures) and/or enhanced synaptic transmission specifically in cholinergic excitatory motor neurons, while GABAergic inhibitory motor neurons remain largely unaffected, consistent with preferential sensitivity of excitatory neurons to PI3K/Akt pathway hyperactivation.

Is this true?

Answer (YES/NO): NO